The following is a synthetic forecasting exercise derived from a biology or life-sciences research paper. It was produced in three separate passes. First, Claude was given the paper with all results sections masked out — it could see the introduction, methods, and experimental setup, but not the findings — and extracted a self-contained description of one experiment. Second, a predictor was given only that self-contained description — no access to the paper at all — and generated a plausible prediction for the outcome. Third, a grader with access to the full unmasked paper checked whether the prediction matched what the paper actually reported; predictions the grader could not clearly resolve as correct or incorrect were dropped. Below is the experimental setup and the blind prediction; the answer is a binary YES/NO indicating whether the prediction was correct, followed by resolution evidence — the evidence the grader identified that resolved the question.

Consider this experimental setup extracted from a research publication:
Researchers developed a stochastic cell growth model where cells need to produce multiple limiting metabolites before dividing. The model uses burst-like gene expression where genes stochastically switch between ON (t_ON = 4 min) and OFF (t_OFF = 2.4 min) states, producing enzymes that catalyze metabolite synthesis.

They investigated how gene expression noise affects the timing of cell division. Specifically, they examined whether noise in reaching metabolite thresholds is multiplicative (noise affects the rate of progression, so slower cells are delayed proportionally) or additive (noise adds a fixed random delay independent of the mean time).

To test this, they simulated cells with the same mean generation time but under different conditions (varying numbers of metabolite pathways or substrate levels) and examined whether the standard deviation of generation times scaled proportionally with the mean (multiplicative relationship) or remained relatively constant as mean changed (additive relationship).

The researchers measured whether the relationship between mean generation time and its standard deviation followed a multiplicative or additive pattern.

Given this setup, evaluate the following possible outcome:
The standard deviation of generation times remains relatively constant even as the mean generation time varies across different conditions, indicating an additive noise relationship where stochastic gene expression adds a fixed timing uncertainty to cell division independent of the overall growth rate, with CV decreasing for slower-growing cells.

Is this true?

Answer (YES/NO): NO